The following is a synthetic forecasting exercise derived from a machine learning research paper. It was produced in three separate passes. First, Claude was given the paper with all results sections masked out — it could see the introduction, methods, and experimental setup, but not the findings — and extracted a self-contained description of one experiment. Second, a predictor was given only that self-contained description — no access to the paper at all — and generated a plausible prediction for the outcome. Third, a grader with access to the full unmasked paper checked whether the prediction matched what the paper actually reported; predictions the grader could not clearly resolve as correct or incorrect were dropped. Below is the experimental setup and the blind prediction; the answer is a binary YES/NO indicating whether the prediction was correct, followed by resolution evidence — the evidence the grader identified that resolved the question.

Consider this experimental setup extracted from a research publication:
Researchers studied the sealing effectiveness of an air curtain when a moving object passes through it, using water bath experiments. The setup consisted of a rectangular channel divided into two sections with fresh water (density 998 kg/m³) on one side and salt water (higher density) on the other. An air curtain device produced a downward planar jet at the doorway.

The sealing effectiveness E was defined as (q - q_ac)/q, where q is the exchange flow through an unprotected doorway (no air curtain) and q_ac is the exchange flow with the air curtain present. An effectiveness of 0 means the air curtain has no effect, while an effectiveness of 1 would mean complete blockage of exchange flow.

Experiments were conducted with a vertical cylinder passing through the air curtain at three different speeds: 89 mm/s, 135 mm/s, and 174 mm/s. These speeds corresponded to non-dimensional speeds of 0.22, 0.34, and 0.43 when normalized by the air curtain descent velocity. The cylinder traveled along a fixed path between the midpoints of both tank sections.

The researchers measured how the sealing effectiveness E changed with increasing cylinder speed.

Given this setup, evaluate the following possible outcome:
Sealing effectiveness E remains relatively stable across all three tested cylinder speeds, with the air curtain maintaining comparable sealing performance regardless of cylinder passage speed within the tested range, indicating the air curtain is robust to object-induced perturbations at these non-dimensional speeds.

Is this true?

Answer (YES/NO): NO